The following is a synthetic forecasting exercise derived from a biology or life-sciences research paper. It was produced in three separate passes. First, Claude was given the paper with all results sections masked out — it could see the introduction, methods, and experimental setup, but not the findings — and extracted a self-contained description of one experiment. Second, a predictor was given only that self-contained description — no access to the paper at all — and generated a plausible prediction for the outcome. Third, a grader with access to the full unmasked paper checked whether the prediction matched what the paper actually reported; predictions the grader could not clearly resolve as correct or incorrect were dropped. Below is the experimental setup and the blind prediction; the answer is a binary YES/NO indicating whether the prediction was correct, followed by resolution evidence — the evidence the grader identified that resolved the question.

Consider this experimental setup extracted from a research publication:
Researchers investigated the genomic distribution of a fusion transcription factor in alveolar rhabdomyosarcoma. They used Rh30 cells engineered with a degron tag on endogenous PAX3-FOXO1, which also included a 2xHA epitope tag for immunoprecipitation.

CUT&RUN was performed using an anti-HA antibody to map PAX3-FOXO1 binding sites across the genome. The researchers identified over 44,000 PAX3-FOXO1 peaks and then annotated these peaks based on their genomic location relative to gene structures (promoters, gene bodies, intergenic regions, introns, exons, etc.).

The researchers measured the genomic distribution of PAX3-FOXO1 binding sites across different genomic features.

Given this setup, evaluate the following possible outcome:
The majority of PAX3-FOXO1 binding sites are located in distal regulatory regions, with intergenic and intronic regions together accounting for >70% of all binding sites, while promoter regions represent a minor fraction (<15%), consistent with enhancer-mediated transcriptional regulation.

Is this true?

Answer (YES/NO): YES